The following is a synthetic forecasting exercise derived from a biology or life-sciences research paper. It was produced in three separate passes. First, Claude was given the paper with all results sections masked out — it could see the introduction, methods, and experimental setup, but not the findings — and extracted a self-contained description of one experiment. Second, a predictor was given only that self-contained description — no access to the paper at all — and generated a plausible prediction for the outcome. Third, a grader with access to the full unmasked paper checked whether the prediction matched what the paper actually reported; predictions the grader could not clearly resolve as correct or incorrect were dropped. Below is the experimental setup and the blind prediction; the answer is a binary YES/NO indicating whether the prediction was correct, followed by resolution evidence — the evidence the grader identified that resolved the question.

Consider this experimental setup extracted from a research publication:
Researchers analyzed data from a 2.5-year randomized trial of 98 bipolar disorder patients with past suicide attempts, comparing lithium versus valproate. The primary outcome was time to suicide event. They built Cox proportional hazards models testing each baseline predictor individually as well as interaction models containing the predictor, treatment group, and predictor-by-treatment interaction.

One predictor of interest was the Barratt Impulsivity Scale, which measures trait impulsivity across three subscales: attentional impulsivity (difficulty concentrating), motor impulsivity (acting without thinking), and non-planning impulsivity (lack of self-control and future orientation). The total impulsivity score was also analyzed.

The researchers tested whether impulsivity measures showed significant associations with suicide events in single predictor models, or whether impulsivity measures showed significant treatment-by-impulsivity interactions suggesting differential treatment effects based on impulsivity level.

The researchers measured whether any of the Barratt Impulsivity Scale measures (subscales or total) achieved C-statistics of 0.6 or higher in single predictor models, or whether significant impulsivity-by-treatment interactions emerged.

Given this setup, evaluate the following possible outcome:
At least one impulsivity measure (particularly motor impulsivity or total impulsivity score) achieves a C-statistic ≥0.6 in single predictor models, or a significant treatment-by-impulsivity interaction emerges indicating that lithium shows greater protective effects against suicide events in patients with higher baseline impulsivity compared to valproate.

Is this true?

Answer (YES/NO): NO